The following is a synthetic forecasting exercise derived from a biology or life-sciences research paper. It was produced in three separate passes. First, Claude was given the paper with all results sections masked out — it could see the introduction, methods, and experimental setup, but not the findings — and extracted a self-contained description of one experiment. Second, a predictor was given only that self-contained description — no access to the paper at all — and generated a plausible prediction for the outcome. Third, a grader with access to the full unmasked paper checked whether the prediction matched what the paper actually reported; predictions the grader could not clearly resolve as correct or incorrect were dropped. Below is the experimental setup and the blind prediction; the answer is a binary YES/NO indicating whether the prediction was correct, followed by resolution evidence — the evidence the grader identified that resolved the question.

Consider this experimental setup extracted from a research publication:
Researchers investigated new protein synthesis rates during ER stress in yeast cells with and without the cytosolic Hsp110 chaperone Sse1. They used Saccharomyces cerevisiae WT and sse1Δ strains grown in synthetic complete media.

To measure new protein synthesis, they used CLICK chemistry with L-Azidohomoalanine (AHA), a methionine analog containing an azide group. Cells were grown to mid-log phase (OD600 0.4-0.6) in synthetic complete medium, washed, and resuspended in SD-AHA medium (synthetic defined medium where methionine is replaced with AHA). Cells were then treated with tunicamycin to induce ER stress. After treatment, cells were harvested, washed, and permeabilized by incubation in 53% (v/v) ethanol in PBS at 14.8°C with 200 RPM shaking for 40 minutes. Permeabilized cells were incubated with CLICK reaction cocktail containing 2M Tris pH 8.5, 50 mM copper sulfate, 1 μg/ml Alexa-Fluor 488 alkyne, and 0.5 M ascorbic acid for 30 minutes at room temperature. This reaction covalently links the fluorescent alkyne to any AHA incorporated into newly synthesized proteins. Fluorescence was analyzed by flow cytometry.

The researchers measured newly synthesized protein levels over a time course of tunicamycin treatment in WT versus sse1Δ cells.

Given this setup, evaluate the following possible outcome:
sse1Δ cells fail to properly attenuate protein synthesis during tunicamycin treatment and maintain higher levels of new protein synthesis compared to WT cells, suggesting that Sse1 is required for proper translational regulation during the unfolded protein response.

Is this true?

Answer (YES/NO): YES